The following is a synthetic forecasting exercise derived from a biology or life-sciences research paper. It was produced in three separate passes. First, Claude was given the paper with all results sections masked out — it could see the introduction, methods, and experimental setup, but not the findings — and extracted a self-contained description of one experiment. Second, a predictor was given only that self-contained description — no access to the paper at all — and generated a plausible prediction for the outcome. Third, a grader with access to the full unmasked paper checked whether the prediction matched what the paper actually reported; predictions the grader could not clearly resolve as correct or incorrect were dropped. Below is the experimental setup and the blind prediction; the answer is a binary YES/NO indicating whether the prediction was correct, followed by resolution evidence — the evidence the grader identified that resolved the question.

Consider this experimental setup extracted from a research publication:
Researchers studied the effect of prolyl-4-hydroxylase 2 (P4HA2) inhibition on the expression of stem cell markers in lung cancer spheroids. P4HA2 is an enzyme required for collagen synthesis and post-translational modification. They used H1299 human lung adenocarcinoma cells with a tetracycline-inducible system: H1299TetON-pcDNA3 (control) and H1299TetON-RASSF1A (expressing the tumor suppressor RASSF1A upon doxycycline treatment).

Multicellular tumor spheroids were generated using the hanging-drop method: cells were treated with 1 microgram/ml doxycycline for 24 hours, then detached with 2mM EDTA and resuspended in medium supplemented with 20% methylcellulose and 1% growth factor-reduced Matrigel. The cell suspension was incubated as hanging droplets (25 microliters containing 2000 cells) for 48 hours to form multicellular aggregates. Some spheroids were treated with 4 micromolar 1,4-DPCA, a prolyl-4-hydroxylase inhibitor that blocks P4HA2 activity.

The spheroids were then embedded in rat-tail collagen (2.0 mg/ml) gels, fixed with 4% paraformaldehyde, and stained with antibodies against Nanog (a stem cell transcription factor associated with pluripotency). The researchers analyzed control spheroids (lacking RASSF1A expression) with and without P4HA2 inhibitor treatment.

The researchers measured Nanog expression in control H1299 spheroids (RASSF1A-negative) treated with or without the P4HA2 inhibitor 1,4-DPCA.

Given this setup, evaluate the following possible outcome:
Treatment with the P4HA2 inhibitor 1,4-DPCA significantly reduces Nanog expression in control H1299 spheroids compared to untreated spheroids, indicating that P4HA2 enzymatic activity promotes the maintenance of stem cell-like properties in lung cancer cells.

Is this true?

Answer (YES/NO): YES